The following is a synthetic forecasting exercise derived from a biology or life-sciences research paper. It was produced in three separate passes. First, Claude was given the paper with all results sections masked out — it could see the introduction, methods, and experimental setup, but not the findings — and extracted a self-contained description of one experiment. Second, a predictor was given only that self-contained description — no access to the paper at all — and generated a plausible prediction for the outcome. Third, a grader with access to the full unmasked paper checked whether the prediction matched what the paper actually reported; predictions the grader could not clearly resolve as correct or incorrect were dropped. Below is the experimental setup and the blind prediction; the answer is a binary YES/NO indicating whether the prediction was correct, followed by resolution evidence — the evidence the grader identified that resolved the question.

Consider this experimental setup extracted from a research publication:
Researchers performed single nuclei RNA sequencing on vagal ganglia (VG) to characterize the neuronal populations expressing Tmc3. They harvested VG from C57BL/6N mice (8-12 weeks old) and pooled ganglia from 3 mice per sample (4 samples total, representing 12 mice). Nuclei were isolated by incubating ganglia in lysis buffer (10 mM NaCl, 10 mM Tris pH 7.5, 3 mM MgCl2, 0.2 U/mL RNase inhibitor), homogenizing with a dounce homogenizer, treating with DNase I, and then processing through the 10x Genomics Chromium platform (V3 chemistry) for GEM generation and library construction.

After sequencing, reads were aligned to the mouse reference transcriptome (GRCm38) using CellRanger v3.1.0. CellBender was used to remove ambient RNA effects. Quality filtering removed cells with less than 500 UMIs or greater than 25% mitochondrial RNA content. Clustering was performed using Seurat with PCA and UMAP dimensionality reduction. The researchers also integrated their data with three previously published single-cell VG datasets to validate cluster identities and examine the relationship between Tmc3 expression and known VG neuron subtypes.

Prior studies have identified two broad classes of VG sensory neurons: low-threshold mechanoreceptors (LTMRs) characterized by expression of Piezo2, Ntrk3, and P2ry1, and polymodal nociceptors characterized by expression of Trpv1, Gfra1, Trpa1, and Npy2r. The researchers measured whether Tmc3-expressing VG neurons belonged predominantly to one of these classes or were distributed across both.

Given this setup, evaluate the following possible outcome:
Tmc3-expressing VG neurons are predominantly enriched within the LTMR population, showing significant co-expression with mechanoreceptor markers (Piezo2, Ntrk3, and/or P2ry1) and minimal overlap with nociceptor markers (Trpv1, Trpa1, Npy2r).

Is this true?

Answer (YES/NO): NO